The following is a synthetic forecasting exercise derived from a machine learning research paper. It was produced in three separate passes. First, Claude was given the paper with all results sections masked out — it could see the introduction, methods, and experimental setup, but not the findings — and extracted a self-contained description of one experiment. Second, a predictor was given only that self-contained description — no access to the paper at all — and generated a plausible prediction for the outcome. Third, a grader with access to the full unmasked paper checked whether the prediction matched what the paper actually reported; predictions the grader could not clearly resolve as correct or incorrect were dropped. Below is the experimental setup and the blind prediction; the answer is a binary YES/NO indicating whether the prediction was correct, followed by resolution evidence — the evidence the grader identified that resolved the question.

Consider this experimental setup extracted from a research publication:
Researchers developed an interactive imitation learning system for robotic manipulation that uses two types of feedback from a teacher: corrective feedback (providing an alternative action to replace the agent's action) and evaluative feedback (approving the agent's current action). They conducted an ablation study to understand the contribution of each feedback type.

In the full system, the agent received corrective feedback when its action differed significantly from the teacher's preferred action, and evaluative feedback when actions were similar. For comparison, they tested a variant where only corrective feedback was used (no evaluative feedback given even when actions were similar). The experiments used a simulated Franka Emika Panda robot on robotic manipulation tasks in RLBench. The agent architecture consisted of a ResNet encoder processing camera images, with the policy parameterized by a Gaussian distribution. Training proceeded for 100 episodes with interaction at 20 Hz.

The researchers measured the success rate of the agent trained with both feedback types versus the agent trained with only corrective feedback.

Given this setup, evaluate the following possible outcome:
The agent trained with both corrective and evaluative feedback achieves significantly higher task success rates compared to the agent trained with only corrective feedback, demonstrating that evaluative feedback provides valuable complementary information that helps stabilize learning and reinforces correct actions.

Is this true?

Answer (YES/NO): YES